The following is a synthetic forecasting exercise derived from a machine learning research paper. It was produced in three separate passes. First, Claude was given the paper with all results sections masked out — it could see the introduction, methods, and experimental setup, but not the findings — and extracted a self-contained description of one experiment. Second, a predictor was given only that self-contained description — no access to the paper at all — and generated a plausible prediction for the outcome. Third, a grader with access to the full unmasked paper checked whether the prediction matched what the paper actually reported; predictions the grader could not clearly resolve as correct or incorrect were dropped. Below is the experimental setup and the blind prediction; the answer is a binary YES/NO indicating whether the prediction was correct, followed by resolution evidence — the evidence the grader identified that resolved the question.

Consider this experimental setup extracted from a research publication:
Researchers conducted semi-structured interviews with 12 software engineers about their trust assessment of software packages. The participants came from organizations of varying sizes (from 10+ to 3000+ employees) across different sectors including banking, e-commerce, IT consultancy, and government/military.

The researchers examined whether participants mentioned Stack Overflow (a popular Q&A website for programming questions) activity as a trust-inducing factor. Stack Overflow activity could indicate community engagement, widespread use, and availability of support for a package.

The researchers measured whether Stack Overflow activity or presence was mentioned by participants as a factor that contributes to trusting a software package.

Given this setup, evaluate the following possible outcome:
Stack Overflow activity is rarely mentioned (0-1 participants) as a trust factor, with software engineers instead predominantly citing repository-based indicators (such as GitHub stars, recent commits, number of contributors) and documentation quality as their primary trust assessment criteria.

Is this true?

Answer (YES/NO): NO